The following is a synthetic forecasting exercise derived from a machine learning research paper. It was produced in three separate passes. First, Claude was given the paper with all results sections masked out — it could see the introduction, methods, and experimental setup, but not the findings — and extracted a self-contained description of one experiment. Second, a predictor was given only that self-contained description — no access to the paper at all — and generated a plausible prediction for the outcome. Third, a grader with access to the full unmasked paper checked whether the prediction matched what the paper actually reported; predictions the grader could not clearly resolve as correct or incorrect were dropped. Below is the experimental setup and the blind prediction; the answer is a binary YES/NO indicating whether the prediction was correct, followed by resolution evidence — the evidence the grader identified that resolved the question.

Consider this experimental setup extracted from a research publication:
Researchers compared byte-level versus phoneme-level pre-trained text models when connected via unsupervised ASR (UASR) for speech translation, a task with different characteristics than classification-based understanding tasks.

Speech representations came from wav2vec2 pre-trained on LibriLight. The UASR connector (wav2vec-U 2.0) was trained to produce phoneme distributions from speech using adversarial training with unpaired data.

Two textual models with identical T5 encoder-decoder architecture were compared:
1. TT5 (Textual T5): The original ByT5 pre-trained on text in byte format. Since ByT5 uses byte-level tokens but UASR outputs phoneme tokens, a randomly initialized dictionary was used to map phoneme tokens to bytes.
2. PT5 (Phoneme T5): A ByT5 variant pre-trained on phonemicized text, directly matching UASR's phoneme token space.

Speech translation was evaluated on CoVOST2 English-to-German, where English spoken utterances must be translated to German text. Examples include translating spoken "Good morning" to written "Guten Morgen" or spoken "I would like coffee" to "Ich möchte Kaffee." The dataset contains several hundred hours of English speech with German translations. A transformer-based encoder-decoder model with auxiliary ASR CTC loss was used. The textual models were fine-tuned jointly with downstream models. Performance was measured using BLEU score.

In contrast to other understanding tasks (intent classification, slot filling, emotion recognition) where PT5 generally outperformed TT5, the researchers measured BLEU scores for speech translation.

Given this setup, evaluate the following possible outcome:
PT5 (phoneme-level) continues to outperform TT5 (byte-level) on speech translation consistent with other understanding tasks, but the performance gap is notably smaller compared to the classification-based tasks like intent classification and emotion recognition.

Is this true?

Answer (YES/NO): NO